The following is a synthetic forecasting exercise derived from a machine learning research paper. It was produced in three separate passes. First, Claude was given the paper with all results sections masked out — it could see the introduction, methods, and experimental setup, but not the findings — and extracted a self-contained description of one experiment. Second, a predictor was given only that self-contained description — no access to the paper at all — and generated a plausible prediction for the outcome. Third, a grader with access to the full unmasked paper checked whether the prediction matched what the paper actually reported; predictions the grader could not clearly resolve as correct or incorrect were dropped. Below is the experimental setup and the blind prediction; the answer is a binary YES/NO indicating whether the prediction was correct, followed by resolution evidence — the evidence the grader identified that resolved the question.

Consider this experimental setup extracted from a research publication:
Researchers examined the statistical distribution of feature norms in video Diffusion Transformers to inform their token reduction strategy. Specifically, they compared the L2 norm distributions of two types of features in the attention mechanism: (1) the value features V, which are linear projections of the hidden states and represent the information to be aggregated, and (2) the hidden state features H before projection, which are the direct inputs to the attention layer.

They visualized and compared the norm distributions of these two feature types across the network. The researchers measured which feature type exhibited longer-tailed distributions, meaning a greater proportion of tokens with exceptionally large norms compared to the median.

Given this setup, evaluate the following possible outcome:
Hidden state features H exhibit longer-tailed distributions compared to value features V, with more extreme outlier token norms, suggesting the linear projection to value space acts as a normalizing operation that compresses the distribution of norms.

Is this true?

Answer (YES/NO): NO